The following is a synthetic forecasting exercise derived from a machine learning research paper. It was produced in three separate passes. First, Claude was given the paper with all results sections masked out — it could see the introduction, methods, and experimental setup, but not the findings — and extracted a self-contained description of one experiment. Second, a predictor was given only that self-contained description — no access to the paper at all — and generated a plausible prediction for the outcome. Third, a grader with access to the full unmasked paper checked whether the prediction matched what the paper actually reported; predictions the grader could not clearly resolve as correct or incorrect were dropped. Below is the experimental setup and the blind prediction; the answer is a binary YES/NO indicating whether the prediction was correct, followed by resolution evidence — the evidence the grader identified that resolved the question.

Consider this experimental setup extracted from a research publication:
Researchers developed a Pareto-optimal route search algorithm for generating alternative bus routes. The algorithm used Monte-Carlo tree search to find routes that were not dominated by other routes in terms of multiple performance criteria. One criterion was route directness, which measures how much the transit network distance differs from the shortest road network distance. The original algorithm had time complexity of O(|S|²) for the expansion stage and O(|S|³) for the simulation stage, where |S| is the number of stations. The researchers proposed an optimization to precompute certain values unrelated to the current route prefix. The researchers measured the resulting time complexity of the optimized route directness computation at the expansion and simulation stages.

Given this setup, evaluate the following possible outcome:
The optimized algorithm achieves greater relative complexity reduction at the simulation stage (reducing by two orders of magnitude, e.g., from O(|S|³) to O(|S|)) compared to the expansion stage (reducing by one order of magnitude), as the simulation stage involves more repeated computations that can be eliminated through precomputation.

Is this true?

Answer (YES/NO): NO